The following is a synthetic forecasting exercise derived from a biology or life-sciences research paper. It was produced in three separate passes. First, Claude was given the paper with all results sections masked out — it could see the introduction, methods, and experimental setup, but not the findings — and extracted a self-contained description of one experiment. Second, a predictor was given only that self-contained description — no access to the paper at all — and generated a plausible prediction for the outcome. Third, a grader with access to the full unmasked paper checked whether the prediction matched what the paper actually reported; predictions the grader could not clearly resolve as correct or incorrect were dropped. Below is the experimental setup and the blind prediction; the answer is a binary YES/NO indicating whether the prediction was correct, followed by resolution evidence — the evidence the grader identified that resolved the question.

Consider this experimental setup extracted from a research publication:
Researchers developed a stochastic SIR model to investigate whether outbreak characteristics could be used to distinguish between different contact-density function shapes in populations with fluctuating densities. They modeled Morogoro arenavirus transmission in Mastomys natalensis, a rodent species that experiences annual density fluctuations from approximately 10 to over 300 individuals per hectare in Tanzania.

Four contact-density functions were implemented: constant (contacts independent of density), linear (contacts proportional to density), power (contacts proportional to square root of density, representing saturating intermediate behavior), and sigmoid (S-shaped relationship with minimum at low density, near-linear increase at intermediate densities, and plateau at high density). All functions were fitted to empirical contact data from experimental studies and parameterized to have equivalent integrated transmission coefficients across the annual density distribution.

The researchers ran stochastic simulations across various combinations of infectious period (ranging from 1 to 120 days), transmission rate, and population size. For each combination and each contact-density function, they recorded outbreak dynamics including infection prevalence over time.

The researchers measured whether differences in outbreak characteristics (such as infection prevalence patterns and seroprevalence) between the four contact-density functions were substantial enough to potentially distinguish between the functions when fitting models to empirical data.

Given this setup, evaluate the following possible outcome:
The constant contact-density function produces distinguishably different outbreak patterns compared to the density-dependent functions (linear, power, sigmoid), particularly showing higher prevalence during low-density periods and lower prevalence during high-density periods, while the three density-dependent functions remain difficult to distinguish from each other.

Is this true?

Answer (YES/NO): YES